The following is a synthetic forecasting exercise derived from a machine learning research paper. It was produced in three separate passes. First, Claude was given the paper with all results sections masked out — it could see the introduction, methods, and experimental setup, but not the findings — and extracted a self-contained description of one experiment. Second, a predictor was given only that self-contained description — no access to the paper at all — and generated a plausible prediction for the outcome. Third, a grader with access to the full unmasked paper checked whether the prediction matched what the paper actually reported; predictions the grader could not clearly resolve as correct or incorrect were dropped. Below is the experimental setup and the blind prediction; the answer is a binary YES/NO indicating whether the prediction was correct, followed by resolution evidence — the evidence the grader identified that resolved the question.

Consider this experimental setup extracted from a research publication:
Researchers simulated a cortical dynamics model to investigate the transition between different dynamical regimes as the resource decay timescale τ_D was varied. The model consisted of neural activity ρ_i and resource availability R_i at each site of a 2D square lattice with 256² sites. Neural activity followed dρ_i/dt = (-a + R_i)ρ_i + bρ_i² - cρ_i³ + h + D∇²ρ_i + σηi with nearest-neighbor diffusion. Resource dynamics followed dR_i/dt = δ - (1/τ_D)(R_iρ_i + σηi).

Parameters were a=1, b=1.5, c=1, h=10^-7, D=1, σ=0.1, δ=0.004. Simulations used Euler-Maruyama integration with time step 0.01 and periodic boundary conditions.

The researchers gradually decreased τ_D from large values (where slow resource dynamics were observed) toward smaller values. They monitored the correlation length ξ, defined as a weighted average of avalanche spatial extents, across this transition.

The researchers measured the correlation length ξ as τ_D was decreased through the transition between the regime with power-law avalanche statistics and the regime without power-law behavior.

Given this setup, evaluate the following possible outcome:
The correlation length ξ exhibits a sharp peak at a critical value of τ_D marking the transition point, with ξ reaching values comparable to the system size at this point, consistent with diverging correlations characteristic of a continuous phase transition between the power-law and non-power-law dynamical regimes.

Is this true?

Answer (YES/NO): NO